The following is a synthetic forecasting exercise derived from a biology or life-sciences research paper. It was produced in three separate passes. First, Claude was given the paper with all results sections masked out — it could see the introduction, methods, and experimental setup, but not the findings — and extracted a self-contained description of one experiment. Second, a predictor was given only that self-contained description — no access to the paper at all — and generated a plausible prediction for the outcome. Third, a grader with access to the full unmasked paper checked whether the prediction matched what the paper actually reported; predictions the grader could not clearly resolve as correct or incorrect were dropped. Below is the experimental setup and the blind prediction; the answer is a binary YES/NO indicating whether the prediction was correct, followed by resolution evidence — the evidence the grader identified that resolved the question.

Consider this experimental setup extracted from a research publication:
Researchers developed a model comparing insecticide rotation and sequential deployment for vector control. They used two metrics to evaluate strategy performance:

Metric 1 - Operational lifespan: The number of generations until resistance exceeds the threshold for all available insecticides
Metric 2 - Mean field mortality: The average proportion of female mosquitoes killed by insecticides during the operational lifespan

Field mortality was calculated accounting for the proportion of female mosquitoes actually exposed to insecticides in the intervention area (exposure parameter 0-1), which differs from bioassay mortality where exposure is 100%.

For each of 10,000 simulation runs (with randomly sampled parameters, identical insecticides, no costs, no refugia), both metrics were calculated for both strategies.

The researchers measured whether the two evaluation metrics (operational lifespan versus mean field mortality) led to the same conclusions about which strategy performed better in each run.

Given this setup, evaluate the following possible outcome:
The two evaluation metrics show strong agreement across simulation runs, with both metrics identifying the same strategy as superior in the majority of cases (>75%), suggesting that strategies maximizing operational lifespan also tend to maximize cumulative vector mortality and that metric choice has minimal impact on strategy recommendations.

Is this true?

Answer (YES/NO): YES